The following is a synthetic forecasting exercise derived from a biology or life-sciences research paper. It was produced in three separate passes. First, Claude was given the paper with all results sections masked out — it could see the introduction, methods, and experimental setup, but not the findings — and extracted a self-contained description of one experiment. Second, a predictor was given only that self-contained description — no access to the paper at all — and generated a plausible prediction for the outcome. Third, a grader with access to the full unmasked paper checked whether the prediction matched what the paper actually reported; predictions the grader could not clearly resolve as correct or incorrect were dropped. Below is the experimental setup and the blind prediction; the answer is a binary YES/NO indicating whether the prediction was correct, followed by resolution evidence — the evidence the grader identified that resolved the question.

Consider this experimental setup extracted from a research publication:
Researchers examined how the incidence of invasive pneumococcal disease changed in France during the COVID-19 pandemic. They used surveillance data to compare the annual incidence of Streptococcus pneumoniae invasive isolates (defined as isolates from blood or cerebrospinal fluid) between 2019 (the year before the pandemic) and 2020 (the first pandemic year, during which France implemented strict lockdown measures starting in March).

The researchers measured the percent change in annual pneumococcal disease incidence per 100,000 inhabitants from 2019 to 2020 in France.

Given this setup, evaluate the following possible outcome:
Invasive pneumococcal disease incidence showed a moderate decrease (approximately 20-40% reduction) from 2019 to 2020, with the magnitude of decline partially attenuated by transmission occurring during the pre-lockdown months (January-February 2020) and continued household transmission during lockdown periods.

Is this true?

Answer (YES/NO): NO